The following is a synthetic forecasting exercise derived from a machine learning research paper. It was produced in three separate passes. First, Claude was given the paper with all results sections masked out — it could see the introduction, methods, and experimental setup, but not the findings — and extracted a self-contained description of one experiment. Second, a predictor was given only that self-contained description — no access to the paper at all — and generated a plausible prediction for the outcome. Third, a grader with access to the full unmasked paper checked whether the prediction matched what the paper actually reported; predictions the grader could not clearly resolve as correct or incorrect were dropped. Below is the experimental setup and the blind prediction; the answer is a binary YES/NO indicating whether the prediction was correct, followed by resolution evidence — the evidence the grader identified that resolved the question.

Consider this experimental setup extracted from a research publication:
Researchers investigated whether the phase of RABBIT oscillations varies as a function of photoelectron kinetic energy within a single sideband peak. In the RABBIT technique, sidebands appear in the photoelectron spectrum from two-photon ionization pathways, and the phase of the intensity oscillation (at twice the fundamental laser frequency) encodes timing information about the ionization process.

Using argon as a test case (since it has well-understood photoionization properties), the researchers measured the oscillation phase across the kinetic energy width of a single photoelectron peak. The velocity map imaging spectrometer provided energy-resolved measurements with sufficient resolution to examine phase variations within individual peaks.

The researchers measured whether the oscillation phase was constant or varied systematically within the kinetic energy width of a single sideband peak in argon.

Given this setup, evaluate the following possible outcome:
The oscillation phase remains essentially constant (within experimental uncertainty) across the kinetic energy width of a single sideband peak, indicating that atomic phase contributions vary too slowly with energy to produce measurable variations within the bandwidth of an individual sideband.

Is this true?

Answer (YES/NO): YES